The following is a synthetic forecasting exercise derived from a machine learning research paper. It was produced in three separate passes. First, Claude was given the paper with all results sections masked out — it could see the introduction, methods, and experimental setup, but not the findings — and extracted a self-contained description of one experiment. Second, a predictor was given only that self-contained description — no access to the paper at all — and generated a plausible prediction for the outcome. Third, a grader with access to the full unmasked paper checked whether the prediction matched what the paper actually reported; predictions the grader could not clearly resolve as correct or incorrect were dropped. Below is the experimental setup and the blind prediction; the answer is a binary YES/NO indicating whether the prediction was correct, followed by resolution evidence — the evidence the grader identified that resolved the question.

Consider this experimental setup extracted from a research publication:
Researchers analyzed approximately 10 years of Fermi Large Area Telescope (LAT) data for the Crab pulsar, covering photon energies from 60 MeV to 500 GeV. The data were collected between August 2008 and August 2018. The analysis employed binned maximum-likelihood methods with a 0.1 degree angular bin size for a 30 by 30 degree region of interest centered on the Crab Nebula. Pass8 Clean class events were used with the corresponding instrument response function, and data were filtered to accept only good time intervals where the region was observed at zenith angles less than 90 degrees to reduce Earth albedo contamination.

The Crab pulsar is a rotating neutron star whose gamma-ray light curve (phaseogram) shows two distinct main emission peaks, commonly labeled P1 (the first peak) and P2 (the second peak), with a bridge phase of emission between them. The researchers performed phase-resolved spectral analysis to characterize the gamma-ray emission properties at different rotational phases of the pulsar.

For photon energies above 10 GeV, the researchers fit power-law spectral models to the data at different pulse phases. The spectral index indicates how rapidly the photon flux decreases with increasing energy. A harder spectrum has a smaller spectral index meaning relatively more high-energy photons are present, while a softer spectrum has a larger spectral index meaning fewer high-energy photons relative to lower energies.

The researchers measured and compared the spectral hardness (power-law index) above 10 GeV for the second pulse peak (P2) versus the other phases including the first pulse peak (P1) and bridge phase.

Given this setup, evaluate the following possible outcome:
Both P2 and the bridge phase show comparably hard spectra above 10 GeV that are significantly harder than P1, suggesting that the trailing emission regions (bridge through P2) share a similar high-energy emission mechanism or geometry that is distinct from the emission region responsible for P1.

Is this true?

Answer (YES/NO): NO